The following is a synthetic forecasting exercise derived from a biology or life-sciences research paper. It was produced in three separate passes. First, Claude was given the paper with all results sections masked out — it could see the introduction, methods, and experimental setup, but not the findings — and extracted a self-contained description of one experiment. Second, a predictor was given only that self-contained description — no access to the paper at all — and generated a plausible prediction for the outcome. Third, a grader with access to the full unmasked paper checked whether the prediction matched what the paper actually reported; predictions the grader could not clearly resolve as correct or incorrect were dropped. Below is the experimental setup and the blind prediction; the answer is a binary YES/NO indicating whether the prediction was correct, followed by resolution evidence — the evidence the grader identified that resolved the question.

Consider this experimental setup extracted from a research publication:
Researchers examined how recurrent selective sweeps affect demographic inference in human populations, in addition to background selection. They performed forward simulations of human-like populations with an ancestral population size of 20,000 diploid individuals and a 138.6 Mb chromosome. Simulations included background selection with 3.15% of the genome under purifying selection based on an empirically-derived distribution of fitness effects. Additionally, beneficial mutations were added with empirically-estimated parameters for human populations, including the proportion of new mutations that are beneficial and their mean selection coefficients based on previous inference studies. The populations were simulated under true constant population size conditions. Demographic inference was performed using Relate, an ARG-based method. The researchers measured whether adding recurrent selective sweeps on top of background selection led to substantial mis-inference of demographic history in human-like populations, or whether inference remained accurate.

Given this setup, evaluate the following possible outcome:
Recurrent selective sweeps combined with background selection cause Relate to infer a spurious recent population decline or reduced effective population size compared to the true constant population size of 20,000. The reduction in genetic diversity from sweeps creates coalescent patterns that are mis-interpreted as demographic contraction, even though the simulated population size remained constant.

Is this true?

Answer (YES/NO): NO